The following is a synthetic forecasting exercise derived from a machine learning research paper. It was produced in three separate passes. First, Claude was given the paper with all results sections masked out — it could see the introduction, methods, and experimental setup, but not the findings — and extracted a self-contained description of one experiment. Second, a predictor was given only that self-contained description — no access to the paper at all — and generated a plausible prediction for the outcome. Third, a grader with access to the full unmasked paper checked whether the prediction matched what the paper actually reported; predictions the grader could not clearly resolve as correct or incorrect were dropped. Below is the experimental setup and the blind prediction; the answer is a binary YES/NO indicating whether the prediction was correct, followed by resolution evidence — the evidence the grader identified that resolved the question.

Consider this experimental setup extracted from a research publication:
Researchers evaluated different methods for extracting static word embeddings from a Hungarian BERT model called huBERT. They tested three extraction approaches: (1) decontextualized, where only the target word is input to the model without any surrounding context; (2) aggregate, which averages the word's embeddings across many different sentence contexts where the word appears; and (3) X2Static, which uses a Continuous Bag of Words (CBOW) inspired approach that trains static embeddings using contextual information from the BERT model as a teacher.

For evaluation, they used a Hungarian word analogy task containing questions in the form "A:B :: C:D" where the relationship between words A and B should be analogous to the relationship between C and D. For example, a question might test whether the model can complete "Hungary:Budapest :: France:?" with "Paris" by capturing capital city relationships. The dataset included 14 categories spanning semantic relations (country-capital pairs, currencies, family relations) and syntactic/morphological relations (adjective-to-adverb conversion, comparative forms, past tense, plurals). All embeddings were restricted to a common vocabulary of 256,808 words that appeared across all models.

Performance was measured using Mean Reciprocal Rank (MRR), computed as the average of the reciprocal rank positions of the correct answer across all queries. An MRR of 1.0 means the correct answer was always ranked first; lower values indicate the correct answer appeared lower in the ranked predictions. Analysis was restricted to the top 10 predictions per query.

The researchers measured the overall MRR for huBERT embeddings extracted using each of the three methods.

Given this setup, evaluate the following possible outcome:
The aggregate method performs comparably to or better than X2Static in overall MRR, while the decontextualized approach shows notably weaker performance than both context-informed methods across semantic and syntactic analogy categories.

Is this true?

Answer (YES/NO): NO